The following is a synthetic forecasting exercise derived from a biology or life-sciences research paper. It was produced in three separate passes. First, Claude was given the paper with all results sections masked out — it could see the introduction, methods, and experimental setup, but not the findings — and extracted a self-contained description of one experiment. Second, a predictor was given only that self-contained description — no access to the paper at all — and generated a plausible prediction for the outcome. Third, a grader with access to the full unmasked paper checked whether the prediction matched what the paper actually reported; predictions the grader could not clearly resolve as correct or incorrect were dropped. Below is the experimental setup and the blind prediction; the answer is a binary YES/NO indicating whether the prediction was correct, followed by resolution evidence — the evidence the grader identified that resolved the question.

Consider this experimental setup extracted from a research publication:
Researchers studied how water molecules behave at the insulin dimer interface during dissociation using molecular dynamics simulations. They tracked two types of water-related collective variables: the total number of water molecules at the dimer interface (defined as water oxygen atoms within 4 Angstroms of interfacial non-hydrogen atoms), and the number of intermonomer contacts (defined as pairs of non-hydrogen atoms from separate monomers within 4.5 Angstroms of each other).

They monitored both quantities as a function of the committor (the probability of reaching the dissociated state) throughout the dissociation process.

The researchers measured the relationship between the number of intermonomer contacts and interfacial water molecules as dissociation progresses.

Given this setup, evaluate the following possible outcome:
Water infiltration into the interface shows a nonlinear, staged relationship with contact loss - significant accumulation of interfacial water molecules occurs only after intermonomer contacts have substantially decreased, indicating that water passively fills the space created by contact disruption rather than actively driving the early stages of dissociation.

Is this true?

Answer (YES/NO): NO